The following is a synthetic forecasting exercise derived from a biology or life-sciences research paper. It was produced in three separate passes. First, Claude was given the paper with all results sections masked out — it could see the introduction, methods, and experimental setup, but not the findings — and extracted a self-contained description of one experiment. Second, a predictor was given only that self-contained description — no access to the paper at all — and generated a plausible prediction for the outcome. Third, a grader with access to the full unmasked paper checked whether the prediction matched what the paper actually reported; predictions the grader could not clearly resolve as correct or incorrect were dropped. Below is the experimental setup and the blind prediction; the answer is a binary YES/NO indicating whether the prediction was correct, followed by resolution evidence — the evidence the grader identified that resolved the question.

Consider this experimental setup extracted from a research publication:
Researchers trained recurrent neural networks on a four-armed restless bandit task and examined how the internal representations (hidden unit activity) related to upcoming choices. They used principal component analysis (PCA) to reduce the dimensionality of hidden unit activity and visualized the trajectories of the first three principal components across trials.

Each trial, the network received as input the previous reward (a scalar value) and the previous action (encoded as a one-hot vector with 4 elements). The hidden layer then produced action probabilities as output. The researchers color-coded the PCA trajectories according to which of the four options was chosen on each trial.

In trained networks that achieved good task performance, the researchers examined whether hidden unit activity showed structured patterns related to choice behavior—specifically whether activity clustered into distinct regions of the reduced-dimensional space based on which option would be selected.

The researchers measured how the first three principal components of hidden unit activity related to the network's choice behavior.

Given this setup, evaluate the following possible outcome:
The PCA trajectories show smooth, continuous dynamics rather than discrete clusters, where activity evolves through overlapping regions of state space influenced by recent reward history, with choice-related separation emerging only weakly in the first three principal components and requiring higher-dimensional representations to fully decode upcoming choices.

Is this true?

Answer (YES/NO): NO